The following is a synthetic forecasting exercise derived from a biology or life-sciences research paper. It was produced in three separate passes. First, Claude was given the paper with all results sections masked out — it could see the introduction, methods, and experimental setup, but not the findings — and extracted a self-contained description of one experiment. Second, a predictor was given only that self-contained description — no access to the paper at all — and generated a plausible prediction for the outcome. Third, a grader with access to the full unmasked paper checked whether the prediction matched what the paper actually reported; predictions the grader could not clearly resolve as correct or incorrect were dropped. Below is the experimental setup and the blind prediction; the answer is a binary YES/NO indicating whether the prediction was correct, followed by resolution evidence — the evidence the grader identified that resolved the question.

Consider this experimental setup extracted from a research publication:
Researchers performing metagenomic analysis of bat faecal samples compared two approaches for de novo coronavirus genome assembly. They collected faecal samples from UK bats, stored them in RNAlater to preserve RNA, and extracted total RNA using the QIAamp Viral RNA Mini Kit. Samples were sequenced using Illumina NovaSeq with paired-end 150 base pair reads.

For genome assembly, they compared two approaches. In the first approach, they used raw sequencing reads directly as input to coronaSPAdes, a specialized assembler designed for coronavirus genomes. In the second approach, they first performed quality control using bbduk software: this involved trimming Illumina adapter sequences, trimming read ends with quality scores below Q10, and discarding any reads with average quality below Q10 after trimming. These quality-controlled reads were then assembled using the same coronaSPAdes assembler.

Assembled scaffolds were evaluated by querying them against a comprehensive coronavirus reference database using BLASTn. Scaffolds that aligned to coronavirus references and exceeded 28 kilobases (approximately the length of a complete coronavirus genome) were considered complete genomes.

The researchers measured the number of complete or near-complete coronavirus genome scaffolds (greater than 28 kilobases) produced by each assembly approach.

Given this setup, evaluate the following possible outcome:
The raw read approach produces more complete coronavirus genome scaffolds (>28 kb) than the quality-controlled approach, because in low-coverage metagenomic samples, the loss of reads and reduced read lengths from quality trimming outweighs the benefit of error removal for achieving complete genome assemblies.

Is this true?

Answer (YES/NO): YES